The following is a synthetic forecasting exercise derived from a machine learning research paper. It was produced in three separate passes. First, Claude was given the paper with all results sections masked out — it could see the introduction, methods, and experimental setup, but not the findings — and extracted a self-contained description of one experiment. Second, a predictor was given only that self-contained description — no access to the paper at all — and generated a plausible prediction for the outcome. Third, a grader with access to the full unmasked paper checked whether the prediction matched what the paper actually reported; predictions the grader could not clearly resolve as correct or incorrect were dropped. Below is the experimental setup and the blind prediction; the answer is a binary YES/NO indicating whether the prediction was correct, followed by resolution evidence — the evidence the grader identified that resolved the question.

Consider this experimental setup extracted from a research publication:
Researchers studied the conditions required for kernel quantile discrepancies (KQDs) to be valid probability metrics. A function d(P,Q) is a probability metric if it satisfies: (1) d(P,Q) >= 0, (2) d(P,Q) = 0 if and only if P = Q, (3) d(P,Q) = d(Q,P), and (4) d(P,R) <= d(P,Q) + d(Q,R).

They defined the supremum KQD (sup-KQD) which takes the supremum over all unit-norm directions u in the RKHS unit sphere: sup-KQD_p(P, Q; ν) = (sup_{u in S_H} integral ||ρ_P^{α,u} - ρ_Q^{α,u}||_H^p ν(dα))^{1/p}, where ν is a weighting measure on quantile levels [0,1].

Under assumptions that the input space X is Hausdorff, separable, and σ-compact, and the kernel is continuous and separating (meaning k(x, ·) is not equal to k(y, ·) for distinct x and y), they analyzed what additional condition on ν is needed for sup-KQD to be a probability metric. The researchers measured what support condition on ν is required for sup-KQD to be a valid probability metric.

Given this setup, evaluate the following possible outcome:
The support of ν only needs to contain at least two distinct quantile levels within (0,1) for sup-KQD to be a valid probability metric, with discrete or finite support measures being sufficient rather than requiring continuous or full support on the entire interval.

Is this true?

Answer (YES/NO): NO